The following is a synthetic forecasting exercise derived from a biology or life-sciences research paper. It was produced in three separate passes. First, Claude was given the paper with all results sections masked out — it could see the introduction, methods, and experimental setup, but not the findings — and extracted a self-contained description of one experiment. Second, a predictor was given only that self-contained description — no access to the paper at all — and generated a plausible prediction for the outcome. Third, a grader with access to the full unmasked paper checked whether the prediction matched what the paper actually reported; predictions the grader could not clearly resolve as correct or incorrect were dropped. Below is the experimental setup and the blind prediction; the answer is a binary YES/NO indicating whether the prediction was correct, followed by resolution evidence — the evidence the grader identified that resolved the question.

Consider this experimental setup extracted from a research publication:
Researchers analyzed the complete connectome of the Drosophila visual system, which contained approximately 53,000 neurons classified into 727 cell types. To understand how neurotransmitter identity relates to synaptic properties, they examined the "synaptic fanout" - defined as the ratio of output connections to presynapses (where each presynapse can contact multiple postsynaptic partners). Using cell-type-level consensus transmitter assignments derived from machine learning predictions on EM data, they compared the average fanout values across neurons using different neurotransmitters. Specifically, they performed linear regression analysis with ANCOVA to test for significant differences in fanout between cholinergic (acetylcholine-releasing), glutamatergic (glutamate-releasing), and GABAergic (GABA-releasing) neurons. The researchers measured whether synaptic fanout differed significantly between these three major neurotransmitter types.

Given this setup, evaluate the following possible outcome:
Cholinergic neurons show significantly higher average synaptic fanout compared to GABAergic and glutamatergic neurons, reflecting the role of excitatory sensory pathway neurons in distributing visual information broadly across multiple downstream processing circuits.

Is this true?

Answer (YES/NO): NO